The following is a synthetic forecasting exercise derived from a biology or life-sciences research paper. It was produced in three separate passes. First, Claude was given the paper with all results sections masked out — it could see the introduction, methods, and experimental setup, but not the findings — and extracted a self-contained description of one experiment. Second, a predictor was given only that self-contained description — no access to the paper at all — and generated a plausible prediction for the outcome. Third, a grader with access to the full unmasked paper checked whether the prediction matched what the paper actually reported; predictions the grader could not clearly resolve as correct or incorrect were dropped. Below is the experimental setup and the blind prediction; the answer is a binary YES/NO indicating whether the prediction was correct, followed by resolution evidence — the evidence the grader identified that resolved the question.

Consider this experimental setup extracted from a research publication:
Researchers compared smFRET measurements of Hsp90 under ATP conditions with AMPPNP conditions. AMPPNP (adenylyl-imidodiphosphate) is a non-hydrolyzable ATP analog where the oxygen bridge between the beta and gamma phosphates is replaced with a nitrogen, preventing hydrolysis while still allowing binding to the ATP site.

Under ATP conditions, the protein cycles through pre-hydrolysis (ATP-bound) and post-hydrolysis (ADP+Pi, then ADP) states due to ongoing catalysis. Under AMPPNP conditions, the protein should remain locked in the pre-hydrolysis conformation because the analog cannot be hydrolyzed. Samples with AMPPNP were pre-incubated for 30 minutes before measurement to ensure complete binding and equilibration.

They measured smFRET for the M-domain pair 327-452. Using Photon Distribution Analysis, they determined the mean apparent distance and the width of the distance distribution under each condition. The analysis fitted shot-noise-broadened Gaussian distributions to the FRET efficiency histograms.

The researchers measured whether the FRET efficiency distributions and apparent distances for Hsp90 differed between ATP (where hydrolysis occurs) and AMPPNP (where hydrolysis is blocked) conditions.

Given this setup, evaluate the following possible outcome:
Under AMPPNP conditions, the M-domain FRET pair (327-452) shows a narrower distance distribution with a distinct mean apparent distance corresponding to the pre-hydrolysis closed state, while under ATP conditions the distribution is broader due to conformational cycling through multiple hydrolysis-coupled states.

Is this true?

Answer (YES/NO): NO